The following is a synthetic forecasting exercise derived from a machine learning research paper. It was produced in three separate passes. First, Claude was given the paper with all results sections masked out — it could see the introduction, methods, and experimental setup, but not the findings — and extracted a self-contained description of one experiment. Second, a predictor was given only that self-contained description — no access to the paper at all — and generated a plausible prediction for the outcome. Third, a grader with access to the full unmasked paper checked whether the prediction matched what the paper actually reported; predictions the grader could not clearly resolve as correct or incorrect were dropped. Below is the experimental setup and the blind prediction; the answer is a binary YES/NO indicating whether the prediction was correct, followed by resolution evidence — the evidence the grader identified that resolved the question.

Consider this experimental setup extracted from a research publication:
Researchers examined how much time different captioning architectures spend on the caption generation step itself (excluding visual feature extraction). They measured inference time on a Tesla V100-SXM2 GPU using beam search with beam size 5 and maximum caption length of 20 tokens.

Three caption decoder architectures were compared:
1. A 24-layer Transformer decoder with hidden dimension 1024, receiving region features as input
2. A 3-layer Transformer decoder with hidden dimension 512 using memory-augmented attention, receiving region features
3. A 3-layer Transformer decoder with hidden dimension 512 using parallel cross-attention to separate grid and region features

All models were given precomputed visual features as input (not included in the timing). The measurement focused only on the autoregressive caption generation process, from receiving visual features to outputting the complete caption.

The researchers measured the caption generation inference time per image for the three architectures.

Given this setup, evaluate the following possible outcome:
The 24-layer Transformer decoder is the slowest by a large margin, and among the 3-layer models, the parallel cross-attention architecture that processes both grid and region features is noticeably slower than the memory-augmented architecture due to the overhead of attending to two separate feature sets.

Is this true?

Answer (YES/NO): NO